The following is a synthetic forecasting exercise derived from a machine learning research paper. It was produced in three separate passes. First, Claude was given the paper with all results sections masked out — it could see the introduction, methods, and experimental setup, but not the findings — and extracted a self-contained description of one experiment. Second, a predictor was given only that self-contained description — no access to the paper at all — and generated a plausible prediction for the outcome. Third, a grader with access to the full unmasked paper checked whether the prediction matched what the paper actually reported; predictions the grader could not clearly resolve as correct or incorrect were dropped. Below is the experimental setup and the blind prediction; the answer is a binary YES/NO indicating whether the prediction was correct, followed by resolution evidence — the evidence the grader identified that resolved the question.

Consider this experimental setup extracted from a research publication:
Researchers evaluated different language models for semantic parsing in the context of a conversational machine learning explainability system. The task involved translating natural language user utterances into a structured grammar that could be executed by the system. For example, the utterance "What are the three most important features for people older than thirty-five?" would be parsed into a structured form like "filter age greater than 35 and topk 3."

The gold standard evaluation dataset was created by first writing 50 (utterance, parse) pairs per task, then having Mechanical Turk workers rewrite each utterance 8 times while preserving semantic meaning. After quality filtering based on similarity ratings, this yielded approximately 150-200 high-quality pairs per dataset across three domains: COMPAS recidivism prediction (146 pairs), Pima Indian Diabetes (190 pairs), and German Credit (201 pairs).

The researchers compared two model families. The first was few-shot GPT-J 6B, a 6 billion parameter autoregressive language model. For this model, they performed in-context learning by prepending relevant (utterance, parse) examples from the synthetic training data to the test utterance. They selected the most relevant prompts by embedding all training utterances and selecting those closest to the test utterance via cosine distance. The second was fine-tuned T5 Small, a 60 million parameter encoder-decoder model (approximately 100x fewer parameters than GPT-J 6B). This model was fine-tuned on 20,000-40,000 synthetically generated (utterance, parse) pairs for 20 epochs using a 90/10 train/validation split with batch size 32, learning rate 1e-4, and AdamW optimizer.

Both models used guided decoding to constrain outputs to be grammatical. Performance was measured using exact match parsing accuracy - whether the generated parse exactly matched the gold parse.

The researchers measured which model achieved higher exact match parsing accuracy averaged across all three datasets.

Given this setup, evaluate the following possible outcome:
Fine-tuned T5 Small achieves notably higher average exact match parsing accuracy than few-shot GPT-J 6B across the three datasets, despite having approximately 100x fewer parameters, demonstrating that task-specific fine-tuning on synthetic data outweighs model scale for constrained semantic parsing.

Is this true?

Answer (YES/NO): YES